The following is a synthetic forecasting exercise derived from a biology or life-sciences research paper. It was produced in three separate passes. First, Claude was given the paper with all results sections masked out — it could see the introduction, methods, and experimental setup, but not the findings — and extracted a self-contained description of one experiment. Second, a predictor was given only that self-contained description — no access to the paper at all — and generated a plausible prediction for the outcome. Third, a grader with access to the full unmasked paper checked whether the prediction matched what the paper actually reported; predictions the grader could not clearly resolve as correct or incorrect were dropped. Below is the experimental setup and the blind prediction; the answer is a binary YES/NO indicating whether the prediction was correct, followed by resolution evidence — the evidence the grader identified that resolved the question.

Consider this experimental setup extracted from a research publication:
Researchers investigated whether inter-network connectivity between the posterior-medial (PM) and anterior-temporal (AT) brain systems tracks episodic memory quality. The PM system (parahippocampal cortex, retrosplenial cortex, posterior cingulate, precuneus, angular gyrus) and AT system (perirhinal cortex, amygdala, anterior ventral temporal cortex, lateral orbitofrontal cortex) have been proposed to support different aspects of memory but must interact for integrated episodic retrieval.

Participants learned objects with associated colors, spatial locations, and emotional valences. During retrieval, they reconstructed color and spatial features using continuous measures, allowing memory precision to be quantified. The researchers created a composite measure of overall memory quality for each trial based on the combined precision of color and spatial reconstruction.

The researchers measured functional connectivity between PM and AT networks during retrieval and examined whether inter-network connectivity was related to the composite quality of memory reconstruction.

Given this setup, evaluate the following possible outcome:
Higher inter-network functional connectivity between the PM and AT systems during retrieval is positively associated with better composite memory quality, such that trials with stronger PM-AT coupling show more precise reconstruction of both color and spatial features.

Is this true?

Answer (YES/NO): YES